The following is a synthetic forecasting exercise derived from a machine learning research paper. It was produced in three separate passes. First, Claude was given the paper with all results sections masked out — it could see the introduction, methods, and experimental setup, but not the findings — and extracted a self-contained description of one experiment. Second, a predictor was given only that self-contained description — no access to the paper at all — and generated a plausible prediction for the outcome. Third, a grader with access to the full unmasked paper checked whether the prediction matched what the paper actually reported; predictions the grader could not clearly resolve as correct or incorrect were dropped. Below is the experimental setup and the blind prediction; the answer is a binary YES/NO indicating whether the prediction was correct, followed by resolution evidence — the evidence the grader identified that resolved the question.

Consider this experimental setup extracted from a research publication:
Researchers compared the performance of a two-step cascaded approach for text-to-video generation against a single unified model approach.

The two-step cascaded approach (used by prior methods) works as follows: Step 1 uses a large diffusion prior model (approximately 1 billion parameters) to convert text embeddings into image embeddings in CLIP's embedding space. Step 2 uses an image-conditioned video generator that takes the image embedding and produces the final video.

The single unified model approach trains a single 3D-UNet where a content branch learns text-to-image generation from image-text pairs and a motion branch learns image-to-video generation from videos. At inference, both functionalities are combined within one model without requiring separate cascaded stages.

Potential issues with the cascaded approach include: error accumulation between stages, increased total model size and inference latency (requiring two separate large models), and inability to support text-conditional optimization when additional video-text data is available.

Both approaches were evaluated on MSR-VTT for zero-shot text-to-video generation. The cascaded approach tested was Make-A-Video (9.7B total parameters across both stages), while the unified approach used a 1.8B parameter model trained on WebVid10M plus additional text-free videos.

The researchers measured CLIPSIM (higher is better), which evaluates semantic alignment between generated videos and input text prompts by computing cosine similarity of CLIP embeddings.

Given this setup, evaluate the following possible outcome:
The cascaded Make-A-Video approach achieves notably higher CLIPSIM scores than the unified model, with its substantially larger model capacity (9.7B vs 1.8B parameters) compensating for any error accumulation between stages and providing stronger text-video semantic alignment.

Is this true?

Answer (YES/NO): YES